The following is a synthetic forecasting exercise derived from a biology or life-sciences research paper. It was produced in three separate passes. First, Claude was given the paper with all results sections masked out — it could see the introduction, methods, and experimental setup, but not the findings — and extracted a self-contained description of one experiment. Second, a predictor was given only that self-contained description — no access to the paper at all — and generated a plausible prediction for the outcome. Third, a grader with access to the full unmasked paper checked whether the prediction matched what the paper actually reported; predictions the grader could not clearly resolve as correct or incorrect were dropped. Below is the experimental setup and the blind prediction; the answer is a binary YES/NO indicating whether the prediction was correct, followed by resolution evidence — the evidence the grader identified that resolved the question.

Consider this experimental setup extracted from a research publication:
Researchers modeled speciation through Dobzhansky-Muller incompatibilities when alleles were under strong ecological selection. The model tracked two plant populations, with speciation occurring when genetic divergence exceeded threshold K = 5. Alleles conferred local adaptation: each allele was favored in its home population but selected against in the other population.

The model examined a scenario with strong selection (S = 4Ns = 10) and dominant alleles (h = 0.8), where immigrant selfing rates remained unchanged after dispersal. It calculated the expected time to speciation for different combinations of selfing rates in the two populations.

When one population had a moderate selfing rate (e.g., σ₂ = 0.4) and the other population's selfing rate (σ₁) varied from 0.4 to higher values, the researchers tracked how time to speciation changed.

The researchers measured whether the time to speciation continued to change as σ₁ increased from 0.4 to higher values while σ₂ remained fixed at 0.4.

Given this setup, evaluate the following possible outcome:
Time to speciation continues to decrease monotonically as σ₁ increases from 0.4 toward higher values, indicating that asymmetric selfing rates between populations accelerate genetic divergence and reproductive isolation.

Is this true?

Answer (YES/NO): NO